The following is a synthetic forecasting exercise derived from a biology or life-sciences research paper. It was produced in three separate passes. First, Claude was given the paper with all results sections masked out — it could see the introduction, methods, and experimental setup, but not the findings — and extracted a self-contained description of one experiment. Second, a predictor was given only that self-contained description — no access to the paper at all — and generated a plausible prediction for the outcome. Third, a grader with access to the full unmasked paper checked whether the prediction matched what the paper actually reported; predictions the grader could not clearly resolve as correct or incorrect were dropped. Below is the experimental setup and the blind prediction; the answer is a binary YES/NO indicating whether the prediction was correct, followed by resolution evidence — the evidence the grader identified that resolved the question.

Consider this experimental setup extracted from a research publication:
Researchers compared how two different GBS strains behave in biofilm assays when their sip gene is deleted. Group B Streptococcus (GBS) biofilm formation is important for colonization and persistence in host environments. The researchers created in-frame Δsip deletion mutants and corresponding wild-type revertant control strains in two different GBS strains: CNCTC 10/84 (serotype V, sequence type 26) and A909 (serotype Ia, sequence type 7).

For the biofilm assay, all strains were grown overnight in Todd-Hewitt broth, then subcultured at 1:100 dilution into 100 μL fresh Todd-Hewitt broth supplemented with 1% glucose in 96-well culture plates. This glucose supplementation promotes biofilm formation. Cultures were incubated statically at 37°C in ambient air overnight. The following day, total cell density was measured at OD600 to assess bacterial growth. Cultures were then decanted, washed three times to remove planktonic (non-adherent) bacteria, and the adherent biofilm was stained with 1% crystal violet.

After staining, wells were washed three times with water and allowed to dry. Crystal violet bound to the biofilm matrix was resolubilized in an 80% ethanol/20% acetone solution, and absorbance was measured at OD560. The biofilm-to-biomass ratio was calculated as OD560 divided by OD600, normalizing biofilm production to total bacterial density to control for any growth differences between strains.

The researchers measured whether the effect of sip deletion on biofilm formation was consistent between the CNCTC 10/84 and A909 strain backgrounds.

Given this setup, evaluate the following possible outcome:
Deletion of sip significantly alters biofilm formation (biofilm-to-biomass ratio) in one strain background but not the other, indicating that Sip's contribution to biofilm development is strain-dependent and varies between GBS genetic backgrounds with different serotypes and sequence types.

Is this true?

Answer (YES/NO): NO